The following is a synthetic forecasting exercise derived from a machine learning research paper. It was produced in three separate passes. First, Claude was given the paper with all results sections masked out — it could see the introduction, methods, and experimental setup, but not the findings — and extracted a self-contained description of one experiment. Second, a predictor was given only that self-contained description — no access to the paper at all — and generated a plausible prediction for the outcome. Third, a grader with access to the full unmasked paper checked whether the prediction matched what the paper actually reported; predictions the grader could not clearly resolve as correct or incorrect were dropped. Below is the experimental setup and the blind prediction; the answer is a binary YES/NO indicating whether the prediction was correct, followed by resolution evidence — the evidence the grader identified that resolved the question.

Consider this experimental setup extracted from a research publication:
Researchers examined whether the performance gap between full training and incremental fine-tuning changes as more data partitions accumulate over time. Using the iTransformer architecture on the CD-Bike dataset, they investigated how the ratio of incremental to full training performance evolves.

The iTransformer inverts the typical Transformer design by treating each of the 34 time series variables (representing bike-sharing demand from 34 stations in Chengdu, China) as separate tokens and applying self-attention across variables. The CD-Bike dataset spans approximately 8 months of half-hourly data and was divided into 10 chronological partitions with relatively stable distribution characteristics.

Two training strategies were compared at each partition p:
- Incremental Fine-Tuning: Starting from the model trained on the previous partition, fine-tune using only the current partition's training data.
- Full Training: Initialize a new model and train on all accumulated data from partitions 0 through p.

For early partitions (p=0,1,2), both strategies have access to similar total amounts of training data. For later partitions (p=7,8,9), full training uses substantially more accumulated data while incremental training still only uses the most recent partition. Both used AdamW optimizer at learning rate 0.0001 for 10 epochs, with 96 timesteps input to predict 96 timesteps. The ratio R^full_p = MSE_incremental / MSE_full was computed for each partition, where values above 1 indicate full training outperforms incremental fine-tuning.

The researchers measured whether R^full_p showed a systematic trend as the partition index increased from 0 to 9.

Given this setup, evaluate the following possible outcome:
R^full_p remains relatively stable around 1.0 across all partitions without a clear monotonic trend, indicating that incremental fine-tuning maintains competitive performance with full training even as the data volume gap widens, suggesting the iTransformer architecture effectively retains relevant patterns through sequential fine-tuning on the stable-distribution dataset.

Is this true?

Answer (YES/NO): NO